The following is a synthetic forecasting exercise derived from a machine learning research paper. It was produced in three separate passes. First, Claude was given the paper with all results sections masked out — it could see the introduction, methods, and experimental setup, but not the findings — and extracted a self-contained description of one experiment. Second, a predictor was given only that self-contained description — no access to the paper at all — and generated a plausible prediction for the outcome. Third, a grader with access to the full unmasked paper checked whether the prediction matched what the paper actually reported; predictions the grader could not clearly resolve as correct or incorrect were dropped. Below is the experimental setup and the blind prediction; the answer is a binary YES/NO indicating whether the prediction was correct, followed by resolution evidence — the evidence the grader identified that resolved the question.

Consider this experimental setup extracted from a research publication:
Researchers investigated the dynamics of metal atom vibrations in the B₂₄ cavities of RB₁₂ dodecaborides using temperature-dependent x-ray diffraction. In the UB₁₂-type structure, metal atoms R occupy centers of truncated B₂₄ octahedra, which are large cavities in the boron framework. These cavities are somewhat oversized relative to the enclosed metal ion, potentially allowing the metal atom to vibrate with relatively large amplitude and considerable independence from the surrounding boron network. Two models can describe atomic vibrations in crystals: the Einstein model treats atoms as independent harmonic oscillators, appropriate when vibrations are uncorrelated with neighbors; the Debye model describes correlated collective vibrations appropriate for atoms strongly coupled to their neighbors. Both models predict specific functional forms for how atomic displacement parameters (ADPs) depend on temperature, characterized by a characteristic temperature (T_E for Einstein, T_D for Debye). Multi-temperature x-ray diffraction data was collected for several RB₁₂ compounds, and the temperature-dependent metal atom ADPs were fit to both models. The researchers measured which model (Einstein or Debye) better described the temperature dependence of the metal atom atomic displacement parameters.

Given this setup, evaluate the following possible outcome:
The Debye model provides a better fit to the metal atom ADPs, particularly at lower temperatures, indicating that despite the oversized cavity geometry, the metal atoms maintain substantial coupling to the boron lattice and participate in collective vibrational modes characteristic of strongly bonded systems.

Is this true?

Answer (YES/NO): NO